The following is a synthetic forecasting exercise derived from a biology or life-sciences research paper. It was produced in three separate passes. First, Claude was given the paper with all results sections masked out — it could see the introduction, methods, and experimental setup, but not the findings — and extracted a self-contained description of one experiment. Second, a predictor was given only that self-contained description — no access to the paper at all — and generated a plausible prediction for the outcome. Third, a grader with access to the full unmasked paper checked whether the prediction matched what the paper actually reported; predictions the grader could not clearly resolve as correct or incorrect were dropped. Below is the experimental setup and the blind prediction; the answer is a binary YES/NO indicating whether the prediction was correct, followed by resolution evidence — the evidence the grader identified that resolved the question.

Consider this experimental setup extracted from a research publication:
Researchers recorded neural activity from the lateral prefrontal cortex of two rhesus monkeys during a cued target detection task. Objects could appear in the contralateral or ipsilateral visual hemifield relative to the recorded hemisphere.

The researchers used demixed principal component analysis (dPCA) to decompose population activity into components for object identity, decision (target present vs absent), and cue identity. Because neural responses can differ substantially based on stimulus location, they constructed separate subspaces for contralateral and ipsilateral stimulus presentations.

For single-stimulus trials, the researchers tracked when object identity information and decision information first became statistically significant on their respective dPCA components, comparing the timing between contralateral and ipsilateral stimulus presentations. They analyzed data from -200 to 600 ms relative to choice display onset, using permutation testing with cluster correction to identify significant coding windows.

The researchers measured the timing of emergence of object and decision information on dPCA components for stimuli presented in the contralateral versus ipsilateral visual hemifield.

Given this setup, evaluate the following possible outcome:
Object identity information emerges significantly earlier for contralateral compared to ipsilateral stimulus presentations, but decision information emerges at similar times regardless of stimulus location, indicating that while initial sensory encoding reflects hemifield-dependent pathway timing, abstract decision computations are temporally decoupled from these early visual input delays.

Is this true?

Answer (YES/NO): NO